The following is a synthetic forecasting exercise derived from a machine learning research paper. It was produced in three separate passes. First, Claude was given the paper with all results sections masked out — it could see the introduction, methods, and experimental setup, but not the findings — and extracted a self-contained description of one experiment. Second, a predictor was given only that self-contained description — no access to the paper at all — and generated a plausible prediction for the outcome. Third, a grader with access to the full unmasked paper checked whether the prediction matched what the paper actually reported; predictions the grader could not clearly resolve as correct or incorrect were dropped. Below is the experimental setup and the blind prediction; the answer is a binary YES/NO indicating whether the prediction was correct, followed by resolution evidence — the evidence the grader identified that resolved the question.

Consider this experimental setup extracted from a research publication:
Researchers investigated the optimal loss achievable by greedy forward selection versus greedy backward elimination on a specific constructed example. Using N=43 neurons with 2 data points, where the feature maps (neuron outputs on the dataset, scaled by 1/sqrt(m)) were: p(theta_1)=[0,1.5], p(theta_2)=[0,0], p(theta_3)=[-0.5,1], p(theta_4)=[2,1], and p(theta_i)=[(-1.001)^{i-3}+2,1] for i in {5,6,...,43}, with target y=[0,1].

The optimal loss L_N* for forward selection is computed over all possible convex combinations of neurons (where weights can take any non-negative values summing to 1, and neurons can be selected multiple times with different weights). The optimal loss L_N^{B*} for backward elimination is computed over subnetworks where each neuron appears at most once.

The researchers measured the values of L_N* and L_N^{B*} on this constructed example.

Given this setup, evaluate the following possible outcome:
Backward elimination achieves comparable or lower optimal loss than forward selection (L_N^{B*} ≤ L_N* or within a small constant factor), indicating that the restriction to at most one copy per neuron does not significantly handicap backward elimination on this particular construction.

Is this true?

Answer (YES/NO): NO